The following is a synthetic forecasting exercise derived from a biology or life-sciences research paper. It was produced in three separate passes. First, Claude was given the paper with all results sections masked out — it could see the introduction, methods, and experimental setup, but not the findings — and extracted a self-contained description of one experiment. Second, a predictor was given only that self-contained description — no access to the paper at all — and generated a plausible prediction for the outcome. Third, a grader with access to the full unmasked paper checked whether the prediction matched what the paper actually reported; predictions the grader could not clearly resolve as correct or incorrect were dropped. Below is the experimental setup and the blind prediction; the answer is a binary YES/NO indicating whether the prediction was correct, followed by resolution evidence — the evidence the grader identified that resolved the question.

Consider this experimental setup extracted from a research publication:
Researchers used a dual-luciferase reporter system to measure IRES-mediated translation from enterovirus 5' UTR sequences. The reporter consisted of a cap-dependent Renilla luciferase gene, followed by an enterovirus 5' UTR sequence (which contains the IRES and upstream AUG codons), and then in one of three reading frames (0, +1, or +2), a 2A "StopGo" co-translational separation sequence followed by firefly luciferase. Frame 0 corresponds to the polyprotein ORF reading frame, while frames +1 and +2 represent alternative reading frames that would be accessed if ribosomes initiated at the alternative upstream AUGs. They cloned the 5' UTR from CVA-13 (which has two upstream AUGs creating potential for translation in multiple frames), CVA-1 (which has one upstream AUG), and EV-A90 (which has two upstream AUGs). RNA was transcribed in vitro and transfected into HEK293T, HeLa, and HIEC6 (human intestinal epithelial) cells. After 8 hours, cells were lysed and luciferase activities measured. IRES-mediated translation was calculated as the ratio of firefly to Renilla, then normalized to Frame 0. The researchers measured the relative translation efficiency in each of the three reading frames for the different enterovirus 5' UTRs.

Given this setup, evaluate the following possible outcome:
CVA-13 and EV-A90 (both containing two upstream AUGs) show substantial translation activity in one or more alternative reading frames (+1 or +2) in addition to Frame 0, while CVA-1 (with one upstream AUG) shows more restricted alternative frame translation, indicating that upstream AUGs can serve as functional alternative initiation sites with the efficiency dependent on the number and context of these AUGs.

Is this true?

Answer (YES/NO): NO